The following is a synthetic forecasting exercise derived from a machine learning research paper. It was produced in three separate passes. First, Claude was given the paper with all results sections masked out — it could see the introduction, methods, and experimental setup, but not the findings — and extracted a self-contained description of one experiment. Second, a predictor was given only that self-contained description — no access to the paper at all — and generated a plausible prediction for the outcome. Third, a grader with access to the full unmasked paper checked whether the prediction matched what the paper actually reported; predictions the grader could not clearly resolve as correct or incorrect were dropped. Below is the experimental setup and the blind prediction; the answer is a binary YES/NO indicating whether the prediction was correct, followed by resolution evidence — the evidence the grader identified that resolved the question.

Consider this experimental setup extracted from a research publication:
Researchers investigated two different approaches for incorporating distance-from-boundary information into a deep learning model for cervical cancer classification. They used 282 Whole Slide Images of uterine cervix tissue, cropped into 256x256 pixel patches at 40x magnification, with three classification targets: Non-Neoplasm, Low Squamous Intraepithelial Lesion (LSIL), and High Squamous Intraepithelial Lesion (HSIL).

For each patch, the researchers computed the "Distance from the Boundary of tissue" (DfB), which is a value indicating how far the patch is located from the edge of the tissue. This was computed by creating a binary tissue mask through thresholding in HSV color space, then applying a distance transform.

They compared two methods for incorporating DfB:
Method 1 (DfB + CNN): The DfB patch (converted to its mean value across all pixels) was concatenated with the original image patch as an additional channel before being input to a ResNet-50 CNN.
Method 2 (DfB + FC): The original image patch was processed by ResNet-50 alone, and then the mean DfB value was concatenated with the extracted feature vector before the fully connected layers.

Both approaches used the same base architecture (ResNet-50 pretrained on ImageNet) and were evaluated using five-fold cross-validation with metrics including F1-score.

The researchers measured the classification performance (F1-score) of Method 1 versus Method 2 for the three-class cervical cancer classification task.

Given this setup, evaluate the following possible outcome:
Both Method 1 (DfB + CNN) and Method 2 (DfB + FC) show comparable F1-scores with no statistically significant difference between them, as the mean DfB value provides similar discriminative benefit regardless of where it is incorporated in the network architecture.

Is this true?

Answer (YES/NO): NO